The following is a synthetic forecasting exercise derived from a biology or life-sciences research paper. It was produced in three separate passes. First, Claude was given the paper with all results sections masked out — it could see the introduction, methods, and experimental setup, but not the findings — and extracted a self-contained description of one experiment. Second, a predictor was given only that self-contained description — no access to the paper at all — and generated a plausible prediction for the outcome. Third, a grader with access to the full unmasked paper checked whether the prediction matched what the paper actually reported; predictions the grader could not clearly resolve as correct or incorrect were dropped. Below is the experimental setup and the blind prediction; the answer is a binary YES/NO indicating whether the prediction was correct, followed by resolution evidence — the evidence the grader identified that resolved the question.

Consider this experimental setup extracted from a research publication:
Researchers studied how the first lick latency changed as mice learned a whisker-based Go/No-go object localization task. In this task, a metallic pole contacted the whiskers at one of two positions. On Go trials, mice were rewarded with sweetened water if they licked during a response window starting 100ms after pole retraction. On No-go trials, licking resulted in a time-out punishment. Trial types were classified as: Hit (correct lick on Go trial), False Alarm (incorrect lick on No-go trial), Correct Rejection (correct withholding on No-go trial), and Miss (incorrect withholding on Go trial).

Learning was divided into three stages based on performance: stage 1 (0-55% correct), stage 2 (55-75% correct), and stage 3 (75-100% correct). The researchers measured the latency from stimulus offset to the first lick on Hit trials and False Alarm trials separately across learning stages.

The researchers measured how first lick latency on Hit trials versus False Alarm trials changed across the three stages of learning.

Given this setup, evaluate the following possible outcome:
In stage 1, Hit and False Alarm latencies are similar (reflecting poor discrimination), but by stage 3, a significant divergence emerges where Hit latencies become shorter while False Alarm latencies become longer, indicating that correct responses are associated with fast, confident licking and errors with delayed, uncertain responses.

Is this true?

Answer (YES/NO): YES